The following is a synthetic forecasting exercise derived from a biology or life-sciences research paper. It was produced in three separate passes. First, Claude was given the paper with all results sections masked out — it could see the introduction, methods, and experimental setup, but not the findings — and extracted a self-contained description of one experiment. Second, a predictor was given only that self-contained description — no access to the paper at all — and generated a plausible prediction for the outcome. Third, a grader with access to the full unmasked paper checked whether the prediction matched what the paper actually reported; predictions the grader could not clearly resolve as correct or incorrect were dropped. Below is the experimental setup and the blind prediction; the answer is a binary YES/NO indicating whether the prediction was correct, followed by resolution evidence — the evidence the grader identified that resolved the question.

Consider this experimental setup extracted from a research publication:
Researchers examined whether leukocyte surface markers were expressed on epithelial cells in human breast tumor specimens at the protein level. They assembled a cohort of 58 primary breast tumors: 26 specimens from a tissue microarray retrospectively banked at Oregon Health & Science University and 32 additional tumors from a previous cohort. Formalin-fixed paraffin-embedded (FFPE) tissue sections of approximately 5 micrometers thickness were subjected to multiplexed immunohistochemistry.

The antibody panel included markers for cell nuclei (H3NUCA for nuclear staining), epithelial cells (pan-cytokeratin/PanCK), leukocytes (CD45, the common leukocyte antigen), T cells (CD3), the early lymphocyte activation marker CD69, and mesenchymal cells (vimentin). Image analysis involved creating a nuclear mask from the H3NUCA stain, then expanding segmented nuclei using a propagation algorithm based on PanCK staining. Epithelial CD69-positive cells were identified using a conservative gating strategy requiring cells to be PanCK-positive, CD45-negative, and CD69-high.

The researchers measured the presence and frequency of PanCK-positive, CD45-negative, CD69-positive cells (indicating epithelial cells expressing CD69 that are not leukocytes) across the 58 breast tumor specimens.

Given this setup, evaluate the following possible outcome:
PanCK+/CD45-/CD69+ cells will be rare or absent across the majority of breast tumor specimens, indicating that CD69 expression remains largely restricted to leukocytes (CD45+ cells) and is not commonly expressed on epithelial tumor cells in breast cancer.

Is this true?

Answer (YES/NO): NO